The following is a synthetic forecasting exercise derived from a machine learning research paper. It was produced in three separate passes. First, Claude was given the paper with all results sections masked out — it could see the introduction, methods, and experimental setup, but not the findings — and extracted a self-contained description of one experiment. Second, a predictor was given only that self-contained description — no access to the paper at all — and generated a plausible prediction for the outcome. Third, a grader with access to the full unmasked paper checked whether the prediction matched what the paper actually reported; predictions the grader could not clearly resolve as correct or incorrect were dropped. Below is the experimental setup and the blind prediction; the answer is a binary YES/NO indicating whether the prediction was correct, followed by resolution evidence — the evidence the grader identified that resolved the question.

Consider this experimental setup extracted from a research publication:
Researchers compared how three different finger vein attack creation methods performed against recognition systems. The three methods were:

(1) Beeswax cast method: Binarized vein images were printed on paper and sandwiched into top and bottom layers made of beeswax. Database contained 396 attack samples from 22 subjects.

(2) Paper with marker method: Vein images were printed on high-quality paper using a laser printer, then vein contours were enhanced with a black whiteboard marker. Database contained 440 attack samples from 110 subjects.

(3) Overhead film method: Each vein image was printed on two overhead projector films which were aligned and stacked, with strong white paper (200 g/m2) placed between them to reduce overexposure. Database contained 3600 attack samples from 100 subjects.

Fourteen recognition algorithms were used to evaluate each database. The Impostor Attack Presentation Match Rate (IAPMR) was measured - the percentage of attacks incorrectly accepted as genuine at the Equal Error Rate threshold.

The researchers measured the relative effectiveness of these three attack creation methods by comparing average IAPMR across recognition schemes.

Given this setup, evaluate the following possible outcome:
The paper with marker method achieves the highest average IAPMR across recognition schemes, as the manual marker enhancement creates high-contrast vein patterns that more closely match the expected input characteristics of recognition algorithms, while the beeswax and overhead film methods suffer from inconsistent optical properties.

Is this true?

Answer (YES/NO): NO